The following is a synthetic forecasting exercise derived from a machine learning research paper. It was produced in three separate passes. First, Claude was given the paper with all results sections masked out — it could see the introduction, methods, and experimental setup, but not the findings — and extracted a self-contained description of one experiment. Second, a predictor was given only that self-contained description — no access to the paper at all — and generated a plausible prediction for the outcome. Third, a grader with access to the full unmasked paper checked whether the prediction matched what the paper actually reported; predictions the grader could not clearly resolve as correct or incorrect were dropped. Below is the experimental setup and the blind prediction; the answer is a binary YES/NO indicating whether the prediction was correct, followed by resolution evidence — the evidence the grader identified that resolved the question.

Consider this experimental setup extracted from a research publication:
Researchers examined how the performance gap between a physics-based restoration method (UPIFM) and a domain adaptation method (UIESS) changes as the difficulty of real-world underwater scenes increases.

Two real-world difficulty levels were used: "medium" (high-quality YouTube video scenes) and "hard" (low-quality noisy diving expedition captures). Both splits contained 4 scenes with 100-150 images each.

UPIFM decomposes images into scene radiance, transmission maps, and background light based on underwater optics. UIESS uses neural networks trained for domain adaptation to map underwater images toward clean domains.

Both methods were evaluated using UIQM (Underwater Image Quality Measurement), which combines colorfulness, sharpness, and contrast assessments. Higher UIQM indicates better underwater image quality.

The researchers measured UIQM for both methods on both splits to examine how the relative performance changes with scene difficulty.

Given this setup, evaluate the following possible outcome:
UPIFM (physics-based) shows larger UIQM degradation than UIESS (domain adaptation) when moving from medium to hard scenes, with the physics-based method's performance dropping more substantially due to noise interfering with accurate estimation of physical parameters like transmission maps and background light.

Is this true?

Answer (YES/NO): NO